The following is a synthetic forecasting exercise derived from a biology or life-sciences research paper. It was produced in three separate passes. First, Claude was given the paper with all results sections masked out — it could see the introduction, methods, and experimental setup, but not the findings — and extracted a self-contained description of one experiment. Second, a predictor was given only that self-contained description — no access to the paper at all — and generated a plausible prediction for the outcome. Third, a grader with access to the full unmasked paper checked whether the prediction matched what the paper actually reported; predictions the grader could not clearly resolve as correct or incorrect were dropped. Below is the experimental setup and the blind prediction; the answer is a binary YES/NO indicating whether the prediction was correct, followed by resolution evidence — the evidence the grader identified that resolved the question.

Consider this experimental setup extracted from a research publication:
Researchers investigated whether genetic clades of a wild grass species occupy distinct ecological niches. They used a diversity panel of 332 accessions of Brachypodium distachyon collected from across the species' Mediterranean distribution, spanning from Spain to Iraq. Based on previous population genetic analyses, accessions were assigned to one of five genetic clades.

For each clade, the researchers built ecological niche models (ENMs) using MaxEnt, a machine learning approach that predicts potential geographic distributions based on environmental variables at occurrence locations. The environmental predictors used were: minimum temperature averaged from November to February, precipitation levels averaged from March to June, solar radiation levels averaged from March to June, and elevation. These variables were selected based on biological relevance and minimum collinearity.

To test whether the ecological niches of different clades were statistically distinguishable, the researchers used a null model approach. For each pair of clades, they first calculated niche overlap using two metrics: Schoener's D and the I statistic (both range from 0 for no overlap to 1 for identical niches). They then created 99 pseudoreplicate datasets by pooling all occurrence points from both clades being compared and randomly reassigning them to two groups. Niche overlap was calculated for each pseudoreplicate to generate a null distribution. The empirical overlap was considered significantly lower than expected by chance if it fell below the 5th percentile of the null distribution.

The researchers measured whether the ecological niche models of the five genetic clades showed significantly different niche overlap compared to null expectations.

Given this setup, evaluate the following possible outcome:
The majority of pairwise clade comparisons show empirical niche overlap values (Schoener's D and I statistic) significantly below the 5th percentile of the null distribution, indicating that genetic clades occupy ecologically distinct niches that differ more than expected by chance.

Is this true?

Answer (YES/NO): YES